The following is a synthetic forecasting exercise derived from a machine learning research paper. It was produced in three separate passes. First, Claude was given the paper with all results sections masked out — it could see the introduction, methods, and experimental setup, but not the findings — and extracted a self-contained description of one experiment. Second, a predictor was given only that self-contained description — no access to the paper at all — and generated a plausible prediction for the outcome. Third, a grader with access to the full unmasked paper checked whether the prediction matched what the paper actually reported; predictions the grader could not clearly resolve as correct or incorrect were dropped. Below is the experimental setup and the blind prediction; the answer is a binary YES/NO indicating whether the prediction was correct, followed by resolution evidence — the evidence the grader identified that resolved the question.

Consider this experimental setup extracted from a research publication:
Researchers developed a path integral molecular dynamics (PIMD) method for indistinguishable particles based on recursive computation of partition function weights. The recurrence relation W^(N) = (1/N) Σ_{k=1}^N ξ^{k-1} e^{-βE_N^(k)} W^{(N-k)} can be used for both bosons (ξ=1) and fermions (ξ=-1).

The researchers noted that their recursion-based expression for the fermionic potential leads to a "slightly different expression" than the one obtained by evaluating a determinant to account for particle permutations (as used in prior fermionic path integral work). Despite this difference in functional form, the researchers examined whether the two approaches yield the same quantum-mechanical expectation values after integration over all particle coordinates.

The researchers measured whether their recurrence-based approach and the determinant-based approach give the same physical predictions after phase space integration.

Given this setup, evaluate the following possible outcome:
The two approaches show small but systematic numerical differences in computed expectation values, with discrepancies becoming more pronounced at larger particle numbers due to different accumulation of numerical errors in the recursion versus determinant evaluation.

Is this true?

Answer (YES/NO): NO